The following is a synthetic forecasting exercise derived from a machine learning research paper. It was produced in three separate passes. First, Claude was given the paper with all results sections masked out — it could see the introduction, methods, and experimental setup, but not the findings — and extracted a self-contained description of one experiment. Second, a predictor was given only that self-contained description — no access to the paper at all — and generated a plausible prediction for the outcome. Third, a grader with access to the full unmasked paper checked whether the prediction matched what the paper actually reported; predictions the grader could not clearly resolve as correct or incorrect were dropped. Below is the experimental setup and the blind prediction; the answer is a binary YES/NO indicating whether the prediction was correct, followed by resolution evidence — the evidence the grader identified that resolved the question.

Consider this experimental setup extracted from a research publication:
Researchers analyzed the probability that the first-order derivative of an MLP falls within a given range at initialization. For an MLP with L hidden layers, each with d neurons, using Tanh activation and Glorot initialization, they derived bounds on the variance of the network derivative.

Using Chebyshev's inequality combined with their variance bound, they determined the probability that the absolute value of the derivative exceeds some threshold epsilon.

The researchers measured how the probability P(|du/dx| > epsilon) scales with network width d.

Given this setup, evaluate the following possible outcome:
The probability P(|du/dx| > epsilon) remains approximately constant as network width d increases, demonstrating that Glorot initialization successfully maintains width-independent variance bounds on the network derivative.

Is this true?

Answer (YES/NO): NO